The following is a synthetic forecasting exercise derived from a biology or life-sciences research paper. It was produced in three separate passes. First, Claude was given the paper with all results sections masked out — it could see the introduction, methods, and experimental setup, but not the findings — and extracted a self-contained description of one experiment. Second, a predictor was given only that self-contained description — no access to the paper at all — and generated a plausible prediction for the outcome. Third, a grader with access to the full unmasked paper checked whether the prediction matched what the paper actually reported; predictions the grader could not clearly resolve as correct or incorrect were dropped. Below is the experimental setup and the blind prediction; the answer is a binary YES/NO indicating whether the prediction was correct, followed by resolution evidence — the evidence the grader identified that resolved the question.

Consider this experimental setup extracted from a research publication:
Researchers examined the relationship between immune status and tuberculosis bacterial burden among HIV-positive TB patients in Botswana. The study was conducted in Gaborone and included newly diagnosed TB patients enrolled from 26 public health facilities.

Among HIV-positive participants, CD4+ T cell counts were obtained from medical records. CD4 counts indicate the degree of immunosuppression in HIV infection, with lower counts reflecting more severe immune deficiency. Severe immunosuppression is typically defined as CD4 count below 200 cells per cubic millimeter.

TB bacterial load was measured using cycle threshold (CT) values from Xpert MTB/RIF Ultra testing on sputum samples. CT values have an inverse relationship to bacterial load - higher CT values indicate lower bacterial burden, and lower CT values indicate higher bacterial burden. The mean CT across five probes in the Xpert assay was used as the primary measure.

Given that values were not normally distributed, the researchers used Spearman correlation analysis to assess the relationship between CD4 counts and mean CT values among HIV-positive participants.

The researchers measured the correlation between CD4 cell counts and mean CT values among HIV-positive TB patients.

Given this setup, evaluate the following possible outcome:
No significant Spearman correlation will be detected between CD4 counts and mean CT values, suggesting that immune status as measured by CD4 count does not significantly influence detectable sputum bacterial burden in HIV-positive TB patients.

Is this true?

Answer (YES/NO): YES